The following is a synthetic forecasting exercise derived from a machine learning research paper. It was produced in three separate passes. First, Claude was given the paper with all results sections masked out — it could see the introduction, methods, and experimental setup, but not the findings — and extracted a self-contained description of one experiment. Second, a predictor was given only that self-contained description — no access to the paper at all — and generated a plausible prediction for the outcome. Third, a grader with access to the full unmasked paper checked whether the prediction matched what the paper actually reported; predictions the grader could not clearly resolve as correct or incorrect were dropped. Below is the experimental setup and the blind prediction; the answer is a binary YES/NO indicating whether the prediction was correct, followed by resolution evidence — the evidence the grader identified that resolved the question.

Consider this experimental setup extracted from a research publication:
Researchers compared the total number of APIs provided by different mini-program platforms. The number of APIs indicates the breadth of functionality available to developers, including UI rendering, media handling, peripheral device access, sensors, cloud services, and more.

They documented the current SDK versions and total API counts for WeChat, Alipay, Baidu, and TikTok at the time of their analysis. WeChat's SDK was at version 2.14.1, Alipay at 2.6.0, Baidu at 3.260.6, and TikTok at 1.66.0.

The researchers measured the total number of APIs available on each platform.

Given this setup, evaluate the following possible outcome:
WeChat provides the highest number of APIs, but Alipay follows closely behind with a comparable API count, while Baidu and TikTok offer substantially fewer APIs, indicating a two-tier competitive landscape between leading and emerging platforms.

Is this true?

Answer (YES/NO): NO